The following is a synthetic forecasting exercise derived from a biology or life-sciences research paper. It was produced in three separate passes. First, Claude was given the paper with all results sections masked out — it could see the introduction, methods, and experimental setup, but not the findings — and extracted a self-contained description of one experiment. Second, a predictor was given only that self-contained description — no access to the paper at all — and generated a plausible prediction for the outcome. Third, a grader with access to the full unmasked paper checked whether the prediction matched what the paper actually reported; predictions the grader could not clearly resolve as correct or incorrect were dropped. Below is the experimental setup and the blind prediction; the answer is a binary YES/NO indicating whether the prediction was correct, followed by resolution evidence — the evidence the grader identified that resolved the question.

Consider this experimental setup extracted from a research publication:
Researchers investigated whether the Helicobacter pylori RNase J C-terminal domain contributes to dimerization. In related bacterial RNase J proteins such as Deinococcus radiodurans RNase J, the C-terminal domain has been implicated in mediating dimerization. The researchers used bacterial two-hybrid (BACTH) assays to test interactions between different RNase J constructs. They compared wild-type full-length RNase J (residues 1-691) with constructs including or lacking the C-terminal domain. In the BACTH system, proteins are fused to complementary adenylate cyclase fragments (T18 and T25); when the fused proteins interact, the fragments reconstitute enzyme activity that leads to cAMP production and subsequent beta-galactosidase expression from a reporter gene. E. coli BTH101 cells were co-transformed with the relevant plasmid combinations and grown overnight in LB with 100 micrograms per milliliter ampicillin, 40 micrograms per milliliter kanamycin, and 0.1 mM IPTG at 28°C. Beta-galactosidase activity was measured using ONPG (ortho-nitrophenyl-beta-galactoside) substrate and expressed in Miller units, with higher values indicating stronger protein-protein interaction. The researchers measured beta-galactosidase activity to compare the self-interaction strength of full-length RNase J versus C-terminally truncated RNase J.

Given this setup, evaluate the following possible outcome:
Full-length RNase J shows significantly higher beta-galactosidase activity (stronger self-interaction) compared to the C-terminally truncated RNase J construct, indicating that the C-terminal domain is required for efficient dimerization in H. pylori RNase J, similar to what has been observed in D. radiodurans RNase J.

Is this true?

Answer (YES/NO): YES